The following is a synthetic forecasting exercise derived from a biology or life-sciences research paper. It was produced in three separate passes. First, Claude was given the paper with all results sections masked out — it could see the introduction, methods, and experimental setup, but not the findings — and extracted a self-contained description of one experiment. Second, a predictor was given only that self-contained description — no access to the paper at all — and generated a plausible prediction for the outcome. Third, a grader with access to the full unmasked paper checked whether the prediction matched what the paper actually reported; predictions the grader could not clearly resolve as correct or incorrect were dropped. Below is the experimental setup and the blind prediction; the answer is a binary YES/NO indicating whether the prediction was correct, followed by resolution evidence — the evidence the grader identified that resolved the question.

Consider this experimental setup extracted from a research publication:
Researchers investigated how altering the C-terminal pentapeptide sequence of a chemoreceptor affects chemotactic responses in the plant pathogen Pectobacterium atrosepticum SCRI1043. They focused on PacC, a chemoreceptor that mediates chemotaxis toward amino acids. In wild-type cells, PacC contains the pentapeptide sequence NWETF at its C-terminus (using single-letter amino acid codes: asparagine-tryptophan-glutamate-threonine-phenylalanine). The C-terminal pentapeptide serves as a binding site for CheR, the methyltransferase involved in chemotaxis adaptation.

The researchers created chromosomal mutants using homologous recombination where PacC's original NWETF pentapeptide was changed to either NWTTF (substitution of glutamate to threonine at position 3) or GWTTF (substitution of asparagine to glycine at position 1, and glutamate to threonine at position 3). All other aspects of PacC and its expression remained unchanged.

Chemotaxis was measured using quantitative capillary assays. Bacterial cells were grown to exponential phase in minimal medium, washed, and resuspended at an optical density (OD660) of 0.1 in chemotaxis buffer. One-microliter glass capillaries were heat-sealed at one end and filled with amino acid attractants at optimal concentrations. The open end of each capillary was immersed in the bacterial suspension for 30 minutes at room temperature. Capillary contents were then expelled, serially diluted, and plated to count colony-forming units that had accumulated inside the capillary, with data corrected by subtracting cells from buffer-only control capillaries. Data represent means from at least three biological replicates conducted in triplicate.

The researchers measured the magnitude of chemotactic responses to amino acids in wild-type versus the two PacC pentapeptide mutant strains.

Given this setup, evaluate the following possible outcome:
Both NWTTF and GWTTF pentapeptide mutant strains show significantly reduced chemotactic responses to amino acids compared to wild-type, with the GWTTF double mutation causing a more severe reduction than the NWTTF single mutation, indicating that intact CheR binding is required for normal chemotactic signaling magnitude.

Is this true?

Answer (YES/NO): NO